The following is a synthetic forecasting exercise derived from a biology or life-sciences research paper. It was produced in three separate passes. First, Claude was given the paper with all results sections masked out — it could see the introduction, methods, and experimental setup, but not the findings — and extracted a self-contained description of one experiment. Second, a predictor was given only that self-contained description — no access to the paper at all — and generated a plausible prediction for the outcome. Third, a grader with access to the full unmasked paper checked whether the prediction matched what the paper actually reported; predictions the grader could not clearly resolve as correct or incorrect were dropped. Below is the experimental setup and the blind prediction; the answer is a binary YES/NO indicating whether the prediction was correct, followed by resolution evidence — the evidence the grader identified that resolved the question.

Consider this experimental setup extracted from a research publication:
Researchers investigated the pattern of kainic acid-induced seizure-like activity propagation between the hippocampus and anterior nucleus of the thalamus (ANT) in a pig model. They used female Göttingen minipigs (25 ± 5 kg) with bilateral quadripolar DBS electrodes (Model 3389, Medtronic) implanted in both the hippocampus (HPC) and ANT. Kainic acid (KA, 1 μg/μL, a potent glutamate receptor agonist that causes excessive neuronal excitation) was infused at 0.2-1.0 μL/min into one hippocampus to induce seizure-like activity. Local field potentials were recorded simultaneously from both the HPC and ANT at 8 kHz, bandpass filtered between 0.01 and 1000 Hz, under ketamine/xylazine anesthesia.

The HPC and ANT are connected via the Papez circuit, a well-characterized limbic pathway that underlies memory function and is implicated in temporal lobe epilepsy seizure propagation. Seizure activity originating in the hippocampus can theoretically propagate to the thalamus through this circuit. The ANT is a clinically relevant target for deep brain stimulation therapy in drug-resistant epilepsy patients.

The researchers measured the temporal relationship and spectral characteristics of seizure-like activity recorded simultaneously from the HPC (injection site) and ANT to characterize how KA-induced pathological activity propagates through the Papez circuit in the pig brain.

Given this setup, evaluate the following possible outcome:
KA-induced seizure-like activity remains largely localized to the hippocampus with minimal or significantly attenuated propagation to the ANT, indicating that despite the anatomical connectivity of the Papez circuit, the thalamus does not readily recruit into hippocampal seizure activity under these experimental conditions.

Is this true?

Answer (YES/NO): NO